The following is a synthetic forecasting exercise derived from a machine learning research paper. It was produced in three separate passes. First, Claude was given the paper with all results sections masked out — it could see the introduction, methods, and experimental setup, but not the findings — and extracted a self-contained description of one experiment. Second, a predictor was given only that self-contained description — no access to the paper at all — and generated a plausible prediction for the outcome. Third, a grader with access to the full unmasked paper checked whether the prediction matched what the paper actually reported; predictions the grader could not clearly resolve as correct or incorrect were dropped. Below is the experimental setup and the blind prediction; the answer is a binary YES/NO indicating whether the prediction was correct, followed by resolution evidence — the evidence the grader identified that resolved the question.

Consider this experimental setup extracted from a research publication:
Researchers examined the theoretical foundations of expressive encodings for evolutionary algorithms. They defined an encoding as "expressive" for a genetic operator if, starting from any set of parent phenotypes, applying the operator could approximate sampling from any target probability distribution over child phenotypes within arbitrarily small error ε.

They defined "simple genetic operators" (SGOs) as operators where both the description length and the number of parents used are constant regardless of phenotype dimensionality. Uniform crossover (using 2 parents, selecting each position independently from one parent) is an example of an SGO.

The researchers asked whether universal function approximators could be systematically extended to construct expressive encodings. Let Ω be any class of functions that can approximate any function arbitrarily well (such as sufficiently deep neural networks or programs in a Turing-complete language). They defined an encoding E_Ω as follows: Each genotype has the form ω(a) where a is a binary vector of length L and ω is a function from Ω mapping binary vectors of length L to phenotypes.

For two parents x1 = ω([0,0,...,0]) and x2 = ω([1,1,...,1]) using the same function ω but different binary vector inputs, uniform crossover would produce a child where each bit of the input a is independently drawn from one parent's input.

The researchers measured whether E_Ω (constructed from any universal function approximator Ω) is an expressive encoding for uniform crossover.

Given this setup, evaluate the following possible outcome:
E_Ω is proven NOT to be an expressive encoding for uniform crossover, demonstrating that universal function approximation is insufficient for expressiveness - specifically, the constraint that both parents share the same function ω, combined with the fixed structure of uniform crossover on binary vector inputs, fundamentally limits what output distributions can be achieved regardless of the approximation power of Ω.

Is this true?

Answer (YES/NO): NO